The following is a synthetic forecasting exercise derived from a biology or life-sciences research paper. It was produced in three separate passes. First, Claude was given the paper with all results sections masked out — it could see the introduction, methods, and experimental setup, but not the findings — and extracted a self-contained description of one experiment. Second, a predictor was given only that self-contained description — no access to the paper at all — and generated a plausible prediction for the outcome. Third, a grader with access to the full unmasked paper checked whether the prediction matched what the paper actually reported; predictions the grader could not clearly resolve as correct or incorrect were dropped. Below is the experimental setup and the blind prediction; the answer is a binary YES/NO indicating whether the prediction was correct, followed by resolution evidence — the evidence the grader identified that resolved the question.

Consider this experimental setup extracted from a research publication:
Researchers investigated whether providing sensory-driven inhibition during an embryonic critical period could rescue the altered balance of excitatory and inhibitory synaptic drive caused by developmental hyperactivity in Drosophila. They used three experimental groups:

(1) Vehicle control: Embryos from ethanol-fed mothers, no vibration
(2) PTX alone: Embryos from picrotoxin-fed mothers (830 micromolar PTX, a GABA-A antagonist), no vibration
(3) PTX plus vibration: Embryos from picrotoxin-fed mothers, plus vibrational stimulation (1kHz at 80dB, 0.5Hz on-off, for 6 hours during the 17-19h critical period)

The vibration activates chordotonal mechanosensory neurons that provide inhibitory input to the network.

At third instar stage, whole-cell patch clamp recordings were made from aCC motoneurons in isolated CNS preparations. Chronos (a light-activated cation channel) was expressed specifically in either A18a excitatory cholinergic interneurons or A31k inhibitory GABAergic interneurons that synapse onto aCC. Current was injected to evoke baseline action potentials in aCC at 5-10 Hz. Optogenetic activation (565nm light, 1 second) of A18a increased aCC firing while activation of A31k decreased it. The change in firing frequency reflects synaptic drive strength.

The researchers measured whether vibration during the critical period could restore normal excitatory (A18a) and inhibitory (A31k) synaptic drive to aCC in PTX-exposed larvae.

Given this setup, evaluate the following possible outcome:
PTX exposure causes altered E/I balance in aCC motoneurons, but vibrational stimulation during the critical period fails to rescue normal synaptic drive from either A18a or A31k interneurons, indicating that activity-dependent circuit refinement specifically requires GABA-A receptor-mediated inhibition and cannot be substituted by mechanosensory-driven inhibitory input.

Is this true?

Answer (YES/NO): NO